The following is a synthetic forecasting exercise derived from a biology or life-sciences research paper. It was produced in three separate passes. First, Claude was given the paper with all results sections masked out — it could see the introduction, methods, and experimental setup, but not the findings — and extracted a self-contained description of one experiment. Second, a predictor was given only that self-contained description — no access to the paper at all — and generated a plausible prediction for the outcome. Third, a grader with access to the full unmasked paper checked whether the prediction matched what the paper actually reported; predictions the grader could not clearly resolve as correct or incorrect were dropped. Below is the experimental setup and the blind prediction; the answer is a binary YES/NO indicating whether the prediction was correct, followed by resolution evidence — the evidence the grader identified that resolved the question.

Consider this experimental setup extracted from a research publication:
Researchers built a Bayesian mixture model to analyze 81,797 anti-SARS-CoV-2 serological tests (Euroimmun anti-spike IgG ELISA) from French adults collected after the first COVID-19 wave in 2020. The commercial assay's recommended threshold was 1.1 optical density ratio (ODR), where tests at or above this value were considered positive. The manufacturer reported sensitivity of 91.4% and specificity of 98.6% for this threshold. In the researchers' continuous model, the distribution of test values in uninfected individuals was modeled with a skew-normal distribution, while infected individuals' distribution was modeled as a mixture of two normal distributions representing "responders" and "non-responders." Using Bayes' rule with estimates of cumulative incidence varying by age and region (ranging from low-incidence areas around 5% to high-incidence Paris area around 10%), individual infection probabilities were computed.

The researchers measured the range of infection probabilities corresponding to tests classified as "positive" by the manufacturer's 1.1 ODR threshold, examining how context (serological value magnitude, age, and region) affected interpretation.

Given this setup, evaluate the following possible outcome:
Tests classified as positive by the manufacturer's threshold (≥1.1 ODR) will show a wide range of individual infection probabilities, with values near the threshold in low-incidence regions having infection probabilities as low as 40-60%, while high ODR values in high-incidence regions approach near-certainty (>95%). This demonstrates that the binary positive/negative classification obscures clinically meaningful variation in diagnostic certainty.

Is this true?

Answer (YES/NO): NO